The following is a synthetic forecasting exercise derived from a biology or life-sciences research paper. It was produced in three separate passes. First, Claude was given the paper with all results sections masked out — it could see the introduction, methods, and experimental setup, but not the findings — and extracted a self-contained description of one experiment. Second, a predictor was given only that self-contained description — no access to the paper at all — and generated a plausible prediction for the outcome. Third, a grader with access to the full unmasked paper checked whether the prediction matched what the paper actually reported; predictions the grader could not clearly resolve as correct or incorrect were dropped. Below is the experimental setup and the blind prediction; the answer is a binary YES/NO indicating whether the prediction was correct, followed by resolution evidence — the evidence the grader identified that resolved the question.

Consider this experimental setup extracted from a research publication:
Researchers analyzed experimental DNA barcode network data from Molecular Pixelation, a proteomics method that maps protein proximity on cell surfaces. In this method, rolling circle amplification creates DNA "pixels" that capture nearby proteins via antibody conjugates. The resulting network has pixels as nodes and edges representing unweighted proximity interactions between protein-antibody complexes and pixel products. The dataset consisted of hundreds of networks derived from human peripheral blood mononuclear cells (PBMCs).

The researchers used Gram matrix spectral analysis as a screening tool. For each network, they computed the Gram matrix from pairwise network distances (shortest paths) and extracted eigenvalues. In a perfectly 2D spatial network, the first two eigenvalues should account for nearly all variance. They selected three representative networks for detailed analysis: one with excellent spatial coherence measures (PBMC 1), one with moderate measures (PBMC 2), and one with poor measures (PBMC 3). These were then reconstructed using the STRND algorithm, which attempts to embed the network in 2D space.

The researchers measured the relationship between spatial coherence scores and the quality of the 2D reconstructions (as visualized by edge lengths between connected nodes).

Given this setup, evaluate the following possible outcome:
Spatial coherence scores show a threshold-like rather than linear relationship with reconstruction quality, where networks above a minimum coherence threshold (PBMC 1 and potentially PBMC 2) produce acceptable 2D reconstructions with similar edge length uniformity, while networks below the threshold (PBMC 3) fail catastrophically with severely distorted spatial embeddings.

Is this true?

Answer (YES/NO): NO